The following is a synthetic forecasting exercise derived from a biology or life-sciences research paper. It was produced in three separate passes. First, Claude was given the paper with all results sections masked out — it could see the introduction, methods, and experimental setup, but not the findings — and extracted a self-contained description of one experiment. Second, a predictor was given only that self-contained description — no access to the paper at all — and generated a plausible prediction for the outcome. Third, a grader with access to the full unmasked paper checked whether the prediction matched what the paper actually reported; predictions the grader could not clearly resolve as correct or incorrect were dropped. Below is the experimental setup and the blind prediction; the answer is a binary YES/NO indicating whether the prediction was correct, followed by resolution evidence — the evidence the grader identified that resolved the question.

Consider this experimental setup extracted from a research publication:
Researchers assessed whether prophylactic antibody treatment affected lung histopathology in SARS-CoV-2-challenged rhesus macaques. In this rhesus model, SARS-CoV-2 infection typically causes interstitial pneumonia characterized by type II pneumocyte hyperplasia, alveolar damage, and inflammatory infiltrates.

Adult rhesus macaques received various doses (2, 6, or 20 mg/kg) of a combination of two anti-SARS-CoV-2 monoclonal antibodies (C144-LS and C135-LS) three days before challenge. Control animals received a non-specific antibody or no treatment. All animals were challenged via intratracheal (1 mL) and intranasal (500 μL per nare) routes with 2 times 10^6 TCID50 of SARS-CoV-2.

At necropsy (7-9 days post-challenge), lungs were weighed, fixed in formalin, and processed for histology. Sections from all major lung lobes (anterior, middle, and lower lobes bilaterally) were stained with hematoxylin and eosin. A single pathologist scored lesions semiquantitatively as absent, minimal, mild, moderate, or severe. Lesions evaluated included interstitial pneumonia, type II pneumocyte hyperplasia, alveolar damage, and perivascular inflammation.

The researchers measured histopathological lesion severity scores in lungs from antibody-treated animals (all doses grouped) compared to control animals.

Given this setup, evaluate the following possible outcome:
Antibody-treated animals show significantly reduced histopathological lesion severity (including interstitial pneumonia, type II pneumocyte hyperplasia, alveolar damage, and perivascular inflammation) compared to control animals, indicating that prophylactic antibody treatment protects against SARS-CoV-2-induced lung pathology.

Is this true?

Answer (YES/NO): NO